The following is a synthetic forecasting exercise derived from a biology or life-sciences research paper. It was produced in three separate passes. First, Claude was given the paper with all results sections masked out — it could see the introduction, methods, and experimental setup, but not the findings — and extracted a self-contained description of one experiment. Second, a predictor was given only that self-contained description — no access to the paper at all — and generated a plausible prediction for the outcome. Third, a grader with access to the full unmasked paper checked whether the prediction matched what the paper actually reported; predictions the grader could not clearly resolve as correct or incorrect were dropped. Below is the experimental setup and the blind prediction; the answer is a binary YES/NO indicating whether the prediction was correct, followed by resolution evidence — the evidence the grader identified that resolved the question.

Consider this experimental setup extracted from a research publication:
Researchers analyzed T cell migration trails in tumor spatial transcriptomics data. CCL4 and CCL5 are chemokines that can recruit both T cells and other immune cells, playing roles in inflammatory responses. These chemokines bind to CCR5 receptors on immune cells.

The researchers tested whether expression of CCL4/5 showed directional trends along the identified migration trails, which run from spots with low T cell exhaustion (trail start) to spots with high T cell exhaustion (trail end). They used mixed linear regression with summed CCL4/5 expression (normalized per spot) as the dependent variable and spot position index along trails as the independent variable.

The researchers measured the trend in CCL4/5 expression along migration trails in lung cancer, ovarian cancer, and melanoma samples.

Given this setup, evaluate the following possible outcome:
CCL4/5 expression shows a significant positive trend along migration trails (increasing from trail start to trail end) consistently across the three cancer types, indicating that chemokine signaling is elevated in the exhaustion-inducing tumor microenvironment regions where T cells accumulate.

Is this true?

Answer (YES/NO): NO